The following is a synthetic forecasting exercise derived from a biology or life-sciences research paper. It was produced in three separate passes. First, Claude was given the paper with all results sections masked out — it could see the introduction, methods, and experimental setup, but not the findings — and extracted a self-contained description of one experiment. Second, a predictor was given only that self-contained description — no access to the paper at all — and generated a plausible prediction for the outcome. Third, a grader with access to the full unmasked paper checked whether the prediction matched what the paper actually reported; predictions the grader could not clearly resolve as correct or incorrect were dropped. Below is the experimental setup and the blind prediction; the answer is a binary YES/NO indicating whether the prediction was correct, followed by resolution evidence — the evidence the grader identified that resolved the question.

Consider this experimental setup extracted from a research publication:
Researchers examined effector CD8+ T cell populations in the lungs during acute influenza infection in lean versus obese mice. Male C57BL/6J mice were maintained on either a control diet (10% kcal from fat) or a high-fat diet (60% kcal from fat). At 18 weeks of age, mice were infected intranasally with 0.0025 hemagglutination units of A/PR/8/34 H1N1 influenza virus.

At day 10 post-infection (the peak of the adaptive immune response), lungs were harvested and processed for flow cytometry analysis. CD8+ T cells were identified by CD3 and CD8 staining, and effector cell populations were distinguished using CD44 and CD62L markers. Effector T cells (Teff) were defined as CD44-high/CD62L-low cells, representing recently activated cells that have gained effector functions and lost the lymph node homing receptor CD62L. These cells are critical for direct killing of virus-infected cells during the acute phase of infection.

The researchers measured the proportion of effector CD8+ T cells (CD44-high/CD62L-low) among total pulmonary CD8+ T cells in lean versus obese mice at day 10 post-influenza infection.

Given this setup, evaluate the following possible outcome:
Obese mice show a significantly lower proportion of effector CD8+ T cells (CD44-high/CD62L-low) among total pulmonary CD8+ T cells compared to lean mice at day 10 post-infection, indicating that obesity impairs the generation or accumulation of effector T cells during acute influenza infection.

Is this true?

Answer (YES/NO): YES